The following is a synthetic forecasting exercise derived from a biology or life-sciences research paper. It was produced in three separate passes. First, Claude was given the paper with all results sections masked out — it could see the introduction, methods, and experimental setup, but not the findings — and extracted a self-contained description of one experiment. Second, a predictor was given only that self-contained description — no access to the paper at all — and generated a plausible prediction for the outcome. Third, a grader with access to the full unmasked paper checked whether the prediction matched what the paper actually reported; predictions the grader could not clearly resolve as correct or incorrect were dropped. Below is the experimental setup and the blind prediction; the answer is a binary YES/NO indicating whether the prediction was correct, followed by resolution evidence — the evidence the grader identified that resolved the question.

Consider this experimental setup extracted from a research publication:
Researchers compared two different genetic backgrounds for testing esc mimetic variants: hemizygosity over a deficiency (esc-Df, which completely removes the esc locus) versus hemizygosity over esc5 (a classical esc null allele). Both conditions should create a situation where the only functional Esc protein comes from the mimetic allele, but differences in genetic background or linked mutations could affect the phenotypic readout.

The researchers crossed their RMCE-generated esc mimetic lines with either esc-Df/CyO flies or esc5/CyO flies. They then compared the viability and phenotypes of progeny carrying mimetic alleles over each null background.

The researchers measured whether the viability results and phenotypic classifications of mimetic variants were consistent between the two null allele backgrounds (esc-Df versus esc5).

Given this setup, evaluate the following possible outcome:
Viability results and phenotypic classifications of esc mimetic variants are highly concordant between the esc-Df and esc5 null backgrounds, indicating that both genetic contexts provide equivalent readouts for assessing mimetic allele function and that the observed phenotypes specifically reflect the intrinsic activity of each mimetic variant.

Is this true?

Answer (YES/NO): NO